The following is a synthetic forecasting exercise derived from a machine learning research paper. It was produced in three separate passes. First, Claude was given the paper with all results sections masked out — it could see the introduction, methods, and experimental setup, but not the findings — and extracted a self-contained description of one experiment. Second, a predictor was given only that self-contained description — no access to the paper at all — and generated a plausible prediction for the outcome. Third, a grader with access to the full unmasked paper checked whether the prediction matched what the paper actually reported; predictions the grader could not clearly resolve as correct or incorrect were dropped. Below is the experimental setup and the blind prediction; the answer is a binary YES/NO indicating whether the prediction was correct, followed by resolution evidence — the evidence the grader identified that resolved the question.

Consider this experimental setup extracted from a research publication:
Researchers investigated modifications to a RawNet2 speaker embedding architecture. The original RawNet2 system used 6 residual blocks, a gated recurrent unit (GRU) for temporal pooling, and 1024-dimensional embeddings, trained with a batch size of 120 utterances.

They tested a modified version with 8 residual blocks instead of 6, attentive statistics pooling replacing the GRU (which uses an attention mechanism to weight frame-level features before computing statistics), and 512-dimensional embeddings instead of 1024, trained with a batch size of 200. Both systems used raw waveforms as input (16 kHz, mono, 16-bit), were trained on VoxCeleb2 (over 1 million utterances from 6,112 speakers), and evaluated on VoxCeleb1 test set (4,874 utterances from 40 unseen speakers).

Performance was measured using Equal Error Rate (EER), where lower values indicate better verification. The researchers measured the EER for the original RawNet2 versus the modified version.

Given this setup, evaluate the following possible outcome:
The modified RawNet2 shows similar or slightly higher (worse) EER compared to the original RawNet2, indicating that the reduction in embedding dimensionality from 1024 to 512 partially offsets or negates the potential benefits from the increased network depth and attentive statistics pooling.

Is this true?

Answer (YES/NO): NO